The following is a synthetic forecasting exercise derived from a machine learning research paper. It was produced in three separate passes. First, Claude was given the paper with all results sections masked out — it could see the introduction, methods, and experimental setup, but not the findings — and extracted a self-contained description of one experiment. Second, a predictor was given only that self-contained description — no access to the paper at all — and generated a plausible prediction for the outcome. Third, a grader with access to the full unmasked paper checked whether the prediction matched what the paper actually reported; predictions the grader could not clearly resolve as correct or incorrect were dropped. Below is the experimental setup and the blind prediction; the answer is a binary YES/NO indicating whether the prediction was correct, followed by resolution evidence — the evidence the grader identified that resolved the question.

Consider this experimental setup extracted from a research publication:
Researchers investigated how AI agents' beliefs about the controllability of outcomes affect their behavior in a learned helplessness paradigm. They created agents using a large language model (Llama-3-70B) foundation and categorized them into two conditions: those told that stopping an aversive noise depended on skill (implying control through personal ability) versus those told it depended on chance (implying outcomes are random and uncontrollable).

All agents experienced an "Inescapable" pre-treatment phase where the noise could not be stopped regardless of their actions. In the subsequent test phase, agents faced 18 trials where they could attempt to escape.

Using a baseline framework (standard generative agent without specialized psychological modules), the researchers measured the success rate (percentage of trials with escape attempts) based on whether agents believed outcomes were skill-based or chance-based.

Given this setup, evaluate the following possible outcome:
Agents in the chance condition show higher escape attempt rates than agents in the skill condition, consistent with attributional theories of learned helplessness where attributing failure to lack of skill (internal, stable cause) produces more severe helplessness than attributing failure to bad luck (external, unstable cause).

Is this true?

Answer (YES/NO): NO